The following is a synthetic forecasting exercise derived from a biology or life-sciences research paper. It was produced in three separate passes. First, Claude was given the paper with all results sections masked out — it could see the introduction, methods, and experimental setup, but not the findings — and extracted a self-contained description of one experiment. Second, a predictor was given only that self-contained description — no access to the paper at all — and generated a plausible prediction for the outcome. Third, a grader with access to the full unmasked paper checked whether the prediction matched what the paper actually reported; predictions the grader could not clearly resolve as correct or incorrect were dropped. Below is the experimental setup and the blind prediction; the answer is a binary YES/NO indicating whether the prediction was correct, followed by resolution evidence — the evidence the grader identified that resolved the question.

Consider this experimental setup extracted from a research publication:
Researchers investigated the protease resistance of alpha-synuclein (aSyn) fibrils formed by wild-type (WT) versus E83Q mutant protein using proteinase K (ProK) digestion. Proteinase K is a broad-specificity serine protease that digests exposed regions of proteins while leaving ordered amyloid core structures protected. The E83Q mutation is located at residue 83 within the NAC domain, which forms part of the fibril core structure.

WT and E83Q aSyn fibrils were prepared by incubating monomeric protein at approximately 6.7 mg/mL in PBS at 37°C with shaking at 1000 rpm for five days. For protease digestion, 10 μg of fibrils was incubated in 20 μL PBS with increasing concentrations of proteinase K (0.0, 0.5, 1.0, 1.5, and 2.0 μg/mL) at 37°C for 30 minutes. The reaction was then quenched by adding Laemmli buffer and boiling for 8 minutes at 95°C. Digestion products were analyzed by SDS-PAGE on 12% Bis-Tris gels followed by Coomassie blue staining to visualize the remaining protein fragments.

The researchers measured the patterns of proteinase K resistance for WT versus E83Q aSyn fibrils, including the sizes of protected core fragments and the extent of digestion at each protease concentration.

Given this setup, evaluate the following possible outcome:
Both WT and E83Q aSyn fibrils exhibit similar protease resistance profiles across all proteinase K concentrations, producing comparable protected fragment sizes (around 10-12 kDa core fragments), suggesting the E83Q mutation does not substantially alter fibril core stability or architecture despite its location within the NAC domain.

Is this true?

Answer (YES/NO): NO